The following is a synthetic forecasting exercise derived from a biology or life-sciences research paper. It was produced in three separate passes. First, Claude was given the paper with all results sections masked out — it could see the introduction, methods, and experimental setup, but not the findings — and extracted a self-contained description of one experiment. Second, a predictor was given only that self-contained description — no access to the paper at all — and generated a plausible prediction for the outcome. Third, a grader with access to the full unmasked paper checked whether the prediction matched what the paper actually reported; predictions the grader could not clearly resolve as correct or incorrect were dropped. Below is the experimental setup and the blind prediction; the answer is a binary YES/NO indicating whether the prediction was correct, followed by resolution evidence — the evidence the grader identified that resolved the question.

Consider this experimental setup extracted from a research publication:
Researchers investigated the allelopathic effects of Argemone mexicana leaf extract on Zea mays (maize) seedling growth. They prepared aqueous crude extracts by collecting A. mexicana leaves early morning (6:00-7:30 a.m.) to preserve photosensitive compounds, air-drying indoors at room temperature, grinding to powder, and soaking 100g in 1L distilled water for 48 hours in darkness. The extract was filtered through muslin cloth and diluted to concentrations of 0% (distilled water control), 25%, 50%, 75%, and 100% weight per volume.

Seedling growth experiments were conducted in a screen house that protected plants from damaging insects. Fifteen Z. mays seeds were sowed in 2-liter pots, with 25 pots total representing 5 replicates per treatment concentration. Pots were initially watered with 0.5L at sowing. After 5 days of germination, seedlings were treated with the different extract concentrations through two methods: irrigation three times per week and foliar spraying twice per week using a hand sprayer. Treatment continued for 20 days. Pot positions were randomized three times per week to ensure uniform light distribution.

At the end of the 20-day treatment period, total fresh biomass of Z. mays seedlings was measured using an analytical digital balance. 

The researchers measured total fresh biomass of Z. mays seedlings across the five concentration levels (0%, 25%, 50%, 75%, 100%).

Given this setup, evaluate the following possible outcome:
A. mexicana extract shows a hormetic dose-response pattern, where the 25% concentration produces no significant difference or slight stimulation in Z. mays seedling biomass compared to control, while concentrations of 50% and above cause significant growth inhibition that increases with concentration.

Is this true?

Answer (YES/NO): NO